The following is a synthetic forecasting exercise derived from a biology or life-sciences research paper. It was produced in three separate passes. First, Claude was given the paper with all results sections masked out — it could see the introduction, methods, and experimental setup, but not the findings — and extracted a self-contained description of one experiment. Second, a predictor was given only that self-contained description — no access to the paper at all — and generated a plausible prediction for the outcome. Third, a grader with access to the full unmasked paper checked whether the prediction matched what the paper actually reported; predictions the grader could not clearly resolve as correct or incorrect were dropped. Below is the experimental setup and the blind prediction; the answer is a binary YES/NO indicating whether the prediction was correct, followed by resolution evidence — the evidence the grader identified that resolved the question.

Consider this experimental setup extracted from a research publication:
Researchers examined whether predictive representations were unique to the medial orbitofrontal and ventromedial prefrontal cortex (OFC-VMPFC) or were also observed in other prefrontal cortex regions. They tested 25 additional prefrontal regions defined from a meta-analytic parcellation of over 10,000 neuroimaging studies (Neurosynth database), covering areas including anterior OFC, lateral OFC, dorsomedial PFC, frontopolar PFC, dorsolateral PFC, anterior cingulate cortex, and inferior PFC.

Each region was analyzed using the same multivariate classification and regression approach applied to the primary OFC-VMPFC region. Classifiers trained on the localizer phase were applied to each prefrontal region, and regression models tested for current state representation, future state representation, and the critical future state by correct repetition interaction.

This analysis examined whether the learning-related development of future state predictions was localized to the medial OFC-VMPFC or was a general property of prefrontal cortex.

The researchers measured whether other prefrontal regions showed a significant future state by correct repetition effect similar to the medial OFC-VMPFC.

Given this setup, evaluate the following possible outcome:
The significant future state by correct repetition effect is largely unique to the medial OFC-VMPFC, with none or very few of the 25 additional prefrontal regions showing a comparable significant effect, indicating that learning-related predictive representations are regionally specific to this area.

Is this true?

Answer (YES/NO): YES